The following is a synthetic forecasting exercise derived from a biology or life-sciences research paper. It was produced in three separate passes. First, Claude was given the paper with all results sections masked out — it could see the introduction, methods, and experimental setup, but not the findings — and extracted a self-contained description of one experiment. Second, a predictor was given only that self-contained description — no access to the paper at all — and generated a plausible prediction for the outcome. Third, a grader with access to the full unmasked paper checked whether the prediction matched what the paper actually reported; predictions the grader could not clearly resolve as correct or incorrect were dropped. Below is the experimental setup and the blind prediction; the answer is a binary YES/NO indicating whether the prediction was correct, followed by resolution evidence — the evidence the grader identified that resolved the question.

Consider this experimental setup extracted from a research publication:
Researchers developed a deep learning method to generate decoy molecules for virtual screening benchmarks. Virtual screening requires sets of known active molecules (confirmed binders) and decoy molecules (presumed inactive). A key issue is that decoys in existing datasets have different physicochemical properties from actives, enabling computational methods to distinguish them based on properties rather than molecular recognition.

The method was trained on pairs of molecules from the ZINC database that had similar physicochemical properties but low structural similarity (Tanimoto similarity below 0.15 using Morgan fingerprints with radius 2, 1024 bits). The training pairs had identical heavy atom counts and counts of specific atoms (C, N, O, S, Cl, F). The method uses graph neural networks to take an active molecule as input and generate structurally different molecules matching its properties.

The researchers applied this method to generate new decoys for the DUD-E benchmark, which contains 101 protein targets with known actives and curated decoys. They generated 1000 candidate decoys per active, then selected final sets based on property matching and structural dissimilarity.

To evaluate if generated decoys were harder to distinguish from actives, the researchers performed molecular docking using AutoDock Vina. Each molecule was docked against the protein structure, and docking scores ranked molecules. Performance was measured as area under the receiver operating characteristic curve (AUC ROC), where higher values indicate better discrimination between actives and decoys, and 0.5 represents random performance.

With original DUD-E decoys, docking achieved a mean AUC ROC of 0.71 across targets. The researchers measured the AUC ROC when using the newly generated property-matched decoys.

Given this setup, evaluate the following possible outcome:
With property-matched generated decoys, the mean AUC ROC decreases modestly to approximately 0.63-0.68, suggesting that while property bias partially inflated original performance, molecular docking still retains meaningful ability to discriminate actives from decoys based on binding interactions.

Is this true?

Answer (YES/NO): YES